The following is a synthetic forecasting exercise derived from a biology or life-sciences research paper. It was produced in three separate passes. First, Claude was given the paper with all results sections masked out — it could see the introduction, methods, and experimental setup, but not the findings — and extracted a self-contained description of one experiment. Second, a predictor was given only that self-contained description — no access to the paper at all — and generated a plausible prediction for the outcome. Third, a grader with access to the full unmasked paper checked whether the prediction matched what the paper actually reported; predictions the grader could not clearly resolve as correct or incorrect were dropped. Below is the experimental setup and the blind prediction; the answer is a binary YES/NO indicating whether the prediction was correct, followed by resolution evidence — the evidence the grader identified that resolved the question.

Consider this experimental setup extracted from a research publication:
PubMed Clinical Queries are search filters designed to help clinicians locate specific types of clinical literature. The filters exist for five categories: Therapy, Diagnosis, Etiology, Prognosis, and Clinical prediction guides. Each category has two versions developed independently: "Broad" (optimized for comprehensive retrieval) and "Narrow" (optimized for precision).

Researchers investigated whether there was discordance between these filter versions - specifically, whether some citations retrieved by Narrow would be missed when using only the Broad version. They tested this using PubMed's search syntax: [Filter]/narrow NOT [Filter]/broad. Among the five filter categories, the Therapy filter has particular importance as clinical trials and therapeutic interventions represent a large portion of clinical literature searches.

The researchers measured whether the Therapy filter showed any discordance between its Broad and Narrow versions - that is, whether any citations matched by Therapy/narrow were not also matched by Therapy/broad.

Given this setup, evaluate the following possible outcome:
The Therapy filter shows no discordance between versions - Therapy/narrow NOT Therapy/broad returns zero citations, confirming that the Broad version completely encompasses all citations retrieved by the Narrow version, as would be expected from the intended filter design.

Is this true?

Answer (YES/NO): YES